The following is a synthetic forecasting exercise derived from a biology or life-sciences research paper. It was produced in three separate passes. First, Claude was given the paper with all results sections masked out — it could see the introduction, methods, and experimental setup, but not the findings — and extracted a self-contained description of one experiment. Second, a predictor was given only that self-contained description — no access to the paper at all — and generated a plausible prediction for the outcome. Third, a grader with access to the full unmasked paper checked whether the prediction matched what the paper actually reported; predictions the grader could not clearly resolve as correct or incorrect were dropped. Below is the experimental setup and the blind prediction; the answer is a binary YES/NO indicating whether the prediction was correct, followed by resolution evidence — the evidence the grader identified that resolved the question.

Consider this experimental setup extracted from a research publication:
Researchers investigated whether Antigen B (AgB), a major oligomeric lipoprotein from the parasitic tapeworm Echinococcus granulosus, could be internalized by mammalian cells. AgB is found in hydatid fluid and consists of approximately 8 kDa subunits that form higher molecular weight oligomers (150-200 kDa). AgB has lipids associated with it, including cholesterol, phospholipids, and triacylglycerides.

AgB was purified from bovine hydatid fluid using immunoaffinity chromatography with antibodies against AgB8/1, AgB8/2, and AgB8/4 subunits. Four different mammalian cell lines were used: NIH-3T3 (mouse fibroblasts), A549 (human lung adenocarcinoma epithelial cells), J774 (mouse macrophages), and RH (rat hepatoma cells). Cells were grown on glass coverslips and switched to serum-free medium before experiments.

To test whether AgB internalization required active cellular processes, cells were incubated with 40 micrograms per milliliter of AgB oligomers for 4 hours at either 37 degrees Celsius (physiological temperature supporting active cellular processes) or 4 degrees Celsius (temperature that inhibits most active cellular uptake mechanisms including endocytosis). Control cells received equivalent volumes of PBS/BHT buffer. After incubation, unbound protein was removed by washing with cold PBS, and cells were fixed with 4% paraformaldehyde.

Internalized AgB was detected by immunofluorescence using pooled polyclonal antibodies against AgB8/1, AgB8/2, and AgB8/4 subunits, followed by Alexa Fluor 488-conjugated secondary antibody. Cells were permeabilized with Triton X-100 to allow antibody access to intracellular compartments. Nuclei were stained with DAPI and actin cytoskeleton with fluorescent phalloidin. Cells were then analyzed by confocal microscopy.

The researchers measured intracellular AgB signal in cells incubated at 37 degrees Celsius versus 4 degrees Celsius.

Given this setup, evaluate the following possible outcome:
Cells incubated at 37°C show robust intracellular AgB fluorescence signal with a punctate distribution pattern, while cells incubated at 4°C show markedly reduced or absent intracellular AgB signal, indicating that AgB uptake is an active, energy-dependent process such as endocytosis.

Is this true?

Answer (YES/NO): YES